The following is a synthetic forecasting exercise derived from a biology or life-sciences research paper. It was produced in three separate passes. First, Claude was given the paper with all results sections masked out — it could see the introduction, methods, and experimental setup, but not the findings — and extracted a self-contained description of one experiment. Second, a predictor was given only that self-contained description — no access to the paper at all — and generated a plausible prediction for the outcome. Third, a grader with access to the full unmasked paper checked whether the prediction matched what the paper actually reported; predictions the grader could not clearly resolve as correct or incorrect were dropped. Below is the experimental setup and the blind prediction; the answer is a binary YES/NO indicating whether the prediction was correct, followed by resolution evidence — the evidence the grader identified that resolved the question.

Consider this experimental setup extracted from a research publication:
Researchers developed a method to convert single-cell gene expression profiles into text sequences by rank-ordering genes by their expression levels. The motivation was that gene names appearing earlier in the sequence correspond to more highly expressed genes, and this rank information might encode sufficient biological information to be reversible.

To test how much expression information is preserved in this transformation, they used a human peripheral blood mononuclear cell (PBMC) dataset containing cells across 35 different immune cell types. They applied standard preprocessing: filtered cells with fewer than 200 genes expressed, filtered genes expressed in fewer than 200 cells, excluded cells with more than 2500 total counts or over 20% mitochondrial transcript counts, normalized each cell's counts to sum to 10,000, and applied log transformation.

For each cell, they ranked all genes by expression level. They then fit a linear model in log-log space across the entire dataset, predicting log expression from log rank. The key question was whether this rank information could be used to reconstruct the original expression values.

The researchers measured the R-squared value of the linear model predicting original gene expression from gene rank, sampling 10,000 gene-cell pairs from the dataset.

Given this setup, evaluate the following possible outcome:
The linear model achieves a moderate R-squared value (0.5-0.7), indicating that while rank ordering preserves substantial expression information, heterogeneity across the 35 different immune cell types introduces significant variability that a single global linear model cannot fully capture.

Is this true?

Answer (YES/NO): NO